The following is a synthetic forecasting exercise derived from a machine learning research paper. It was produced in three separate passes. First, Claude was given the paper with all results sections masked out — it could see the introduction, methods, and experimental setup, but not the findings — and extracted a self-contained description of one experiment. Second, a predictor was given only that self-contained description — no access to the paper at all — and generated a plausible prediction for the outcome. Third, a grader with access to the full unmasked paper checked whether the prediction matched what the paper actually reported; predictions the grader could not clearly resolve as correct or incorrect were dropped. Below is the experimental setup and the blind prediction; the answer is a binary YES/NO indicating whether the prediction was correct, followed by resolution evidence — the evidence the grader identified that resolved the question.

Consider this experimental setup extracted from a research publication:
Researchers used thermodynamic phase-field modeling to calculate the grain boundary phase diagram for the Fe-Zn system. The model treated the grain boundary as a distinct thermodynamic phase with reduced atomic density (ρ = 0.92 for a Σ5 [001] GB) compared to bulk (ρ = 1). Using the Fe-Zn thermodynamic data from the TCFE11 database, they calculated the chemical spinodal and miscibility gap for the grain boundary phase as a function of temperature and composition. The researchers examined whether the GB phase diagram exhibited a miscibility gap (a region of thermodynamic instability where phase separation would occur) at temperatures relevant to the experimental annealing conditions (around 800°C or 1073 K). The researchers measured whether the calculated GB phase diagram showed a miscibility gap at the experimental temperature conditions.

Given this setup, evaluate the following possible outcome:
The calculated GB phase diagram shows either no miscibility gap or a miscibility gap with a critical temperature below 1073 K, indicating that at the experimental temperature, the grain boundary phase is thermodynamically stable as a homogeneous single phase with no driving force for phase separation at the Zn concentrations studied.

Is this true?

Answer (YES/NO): YES